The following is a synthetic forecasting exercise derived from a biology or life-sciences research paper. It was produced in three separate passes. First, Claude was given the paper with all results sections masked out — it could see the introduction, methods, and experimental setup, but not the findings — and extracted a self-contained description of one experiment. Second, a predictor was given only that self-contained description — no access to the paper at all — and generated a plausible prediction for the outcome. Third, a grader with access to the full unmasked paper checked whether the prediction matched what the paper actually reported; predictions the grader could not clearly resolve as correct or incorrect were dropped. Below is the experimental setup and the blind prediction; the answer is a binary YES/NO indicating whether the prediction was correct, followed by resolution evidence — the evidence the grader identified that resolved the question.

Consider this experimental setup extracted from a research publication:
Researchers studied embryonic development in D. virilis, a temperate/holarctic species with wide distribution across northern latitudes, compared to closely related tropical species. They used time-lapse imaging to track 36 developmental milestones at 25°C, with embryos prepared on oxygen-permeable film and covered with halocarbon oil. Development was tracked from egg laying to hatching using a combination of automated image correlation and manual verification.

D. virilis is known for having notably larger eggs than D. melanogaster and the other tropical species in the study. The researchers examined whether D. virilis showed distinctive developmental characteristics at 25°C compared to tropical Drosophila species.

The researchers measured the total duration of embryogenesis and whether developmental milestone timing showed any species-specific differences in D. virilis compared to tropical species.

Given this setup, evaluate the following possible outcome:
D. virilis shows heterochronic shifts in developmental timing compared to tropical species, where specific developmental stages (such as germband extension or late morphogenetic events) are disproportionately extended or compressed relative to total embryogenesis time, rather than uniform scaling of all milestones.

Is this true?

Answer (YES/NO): NO